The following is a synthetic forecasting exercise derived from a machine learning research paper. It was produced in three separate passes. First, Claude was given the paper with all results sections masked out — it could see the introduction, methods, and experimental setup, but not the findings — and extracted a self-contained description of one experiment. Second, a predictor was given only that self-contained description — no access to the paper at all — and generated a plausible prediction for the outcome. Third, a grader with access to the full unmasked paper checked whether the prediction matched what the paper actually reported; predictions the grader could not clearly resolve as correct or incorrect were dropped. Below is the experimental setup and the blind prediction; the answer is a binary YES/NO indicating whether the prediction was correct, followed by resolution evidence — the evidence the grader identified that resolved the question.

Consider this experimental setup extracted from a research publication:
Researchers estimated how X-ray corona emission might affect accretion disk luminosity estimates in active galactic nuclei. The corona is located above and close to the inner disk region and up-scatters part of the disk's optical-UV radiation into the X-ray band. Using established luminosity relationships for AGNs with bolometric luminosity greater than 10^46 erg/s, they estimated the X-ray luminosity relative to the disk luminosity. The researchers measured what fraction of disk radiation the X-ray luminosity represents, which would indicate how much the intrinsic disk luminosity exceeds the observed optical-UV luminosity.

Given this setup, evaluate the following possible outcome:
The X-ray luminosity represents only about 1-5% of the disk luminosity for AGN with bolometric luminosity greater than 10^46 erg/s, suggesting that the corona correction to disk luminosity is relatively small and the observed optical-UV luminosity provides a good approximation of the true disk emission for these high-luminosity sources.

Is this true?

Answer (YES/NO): NO